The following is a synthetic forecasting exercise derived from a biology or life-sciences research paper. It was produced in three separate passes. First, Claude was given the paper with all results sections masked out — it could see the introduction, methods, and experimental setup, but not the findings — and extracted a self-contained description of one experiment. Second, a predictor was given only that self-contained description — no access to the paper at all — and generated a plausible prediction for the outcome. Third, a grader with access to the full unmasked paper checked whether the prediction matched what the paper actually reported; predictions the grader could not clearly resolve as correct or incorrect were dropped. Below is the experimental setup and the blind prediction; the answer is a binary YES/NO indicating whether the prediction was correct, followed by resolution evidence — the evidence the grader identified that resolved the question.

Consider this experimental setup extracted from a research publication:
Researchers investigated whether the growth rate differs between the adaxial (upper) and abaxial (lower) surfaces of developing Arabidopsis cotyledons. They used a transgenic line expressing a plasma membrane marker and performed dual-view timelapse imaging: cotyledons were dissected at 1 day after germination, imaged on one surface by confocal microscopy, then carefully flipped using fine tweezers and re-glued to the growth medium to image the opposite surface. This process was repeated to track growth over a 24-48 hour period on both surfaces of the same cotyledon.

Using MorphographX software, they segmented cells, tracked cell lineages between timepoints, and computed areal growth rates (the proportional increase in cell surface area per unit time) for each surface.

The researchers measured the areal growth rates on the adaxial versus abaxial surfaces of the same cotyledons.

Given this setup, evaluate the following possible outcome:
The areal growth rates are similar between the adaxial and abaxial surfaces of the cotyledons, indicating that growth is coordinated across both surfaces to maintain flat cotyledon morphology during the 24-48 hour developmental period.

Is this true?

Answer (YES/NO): NO